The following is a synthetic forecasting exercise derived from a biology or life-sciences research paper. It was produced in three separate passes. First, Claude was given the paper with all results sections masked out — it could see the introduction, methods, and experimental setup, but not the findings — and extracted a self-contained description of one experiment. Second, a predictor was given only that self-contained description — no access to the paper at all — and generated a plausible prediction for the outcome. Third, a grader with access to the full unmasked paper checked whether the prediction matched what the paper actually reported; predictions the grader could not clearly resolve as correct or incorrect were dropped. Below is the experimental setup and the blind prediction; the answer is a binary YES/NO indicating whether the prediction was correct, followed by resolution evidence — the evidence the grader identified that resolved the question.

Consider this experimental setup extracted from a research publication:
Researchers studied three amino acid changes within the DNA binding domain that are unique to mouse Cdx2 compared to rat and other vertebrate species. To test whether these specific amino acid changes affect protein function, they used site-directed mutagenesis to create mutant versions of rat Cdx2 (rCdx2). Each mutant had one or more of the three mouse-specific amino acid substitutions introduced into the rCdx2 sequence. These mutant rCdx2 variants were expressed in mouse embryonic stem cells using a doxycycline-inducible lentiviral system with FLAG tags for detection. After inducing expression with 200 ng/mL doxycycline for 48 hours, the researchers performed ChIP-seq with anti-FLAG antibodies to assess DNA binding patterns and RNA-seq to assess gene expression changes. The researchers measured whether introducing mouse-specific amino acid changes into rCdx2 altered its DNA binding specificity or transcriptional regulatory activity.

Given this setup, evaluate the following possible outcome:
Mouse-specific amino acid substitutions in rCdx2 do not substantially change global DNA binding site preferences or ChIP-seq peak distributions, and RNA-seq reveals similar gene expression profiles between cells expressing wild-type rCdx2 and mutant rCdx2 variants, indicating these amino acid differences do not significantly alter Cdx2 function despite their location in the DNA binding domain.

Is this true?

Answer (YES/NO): YES